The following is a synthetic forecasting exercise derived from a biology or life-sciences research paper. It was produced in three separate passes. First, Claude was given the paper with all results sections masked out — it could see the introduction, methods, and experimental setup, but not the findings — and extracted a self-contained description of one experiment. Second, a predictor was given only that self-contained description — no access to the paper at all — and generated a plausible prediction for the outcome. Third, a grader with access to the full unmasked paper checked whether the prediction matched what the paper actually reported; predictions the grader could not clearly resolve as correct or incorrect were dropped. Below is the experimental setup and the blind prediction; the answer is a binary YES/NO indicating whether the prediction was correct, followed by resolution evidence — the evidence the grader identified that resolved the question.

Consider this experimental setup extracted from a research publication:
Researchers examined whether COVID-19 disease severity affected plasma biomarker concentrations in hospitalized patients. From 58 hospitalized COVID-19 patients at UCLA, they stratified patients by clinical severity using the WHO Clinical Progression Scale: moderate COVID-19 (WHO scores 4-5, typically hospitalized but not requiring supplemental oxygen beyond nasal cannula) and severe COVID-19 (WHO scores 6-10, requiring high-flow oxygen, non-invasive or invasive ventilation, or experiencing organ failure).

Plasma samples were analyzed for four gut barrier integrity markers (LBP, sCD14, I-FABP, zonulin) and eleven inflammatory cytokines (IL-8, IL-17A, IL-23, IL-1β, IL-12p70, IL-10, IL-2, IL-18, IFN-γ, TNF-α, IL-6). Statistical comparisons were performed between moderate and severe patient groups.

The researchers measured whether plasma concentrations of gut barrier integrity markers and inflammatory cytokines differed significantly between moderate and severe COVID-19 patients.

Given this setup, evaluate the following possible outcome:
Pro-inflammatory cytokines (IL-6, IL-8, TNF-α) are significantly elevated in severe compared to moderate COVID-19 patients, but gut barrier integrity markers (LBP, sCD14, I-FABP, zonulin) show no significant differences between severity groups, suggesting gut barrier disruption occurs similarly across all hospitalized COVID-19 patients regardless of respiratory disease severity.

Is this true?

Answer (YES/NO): NO